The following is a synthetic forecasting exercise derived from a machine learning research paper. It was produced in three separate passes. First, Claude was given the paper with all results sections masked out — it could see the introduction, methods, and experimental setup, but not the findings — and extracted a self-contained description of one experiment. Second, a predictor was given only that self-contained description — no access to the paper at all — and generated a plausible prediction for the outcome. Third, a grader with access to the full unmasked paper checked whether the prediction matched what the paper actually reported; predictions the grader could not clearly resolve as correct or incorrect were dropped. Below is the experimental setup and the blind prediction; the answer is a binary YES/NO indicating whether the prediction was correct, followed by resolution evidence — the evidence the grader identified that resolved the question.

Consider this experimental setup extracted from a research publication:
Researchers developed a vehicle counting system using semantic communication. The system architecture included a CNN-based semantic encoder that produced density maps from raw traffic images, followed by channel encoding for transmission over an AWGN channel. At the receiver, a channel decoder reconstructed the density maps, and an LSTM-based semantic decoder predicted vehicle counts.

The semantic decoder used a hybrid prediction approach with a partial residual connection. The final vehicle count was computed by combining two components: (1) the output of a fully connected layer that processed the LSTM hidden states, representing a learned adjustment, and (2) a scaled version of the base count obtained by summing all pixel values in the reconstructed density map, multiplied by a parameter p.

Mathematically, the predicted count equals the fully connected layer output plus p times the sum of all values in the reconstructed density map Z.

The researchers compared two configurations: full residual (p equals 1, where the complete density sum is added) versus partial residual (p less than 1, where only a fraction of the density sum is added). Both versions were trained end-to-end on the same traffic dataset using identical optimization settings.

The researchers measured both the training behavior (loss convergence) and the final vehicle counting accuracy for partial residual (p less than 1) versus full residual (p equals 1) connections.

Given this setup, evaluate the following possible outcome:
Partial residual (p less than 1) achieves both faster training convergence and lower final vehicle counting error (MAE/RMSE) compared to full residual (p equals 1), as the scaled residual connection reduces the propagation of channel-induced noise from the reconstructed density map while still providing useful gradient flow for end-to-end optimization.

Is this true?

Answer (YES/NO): NO